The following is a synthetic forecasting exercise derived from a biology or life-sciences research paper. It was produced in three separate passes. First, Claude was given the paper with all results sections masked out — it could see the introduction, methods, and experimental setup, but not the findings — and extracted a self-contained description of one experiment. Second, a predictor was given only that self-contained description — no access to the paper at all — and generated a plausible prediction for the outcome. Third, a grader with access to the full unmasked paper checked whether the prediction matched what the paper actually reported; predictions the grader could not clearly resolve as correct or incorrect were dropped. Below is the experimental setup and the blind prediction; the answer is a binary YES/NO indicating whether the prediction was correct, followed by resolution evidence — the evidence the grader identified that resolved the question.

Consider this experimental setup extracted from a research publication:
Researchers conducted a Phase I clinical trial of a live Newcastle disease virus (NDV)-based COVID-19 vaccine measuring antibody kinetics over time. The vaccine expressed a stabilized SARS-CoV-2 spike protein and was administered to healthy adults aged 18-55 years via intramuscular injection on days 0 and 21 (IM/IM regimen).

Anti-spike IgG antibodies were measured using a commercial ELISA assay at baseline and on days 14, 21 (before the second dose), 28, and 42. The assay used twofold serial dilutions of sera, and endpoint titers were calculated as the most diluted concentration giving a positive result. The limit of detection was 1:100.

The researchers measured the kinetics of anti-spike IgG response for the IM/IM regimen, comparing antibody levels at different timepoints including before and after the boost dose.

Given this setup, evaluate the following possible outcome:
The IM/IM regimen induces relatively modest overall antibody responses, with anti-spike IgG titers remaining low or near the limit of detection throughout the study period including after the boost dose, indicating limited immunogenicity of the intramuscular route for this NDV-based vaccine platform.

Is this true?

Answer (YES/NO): NO